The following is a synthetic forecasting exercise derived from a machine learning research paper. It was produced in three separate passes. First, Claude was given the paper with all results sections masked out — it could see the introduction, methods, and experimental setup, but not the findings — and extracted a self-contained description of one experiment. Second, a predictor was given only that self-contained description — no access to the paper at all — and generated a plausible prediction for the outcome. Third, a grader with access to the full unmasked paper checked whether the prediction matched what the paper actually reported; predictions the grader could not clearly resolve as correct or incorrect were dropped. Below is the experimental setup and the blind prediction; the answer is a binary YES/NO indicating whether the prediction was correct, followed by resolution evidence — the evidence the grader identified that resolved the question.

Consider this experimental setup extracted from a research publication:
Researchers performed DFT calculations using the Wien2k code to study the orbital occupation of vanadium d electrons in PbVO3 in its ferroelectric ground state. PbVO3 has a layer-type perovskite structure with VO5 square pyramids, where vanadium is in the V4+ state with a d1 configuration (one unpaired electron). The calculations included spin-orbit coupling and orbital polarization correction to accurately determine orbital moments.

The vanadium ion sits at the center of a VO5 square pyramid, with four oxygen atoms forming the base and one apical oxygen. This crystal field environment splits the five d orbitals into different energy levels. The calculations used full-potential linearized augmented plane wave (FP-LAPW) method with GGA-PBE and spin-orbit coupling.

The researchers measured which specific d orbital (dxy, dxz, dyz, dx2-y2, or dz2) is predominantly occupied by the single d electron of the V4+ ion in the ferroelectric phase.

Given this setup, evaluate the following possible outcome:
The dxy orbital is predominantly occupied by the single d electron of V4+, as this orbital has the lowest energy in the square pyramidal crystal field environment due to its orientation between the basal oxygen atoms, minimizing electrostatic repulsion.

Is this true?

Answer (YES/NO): YES